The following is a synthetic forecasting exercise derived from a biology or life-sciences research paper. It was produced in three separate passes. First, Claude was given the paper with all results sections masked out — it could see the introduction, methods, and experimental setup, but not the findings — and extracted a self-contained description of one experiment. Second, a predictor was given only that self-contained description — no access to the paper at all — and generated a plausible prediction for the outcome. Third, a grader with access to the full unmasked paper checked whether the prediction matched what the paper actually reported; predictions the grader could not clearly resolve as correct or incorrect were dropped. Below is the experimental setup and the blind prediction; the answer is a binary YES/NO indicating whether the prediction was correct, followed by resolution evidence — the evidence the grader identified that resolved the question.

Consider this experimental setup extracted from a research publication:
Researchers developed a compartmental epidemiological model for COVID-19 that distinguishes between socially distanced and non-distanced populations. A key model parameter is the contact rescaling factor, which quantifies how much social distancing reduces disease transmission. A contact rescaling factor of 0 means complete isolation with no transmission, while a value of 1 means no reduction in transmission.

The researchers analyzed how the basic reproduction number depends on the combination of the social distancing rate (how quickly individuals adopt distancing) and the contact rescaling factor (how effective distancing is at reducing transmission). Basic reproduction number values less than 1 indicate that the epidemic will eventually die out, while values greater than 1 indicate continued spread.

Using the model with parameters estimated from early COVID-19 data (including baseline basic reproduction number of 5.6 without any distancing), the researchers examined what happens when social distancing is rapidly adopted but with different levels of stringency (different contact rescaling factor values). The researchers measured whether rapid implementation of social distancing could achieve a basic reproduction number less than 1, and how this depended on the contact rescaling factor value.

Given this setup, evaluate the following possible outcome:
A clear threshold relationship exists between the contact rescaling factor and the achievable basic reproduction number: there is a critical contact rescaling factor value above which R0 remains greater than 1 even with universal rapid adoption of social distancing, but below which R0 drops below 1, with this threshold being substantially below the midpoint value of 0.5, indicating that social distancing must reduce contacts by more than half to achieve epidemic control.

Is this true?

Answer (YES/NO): YES